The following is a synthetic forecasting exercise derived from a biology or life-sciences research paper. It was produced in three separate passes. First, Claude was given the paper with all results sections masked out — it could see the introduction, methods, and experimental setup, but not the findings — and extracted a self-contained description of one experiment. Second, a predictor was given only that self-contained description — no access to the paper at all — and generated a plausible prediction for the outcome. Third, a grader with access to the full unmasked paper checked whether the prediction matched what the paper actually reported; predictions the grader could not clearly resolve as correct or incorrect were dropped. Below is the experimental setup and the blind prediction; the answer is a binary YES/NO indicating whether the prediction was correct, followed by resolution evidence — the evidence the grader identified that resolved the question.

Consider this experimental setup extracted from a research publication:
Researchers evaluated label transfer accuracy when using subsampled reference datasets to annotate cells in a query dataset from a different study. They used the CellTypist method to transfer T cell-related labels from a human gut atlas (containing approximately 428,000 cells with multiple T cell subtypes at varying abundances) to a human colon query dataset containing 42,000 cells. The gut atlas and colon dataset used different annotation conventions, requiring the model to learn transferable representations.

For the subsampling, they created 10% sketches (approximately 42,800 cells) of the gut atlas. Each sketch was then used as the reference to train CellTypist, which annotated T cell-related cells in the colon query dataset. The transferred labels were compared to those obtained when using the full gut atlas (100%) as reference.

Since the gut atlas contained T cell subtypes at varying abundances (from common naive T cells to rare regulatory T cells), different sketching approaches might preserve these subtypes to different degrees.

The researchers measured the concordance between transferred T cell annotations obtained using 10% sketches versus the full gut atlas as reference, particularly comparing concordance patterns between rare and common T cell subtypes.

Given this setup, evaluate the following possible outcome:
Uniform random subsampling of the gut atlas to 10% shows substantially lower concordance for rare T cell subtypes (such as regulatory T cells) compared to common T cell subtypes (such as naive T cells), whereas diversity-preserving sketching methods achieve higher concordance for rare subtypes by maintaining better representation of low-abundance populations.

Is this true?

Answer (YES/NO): NO